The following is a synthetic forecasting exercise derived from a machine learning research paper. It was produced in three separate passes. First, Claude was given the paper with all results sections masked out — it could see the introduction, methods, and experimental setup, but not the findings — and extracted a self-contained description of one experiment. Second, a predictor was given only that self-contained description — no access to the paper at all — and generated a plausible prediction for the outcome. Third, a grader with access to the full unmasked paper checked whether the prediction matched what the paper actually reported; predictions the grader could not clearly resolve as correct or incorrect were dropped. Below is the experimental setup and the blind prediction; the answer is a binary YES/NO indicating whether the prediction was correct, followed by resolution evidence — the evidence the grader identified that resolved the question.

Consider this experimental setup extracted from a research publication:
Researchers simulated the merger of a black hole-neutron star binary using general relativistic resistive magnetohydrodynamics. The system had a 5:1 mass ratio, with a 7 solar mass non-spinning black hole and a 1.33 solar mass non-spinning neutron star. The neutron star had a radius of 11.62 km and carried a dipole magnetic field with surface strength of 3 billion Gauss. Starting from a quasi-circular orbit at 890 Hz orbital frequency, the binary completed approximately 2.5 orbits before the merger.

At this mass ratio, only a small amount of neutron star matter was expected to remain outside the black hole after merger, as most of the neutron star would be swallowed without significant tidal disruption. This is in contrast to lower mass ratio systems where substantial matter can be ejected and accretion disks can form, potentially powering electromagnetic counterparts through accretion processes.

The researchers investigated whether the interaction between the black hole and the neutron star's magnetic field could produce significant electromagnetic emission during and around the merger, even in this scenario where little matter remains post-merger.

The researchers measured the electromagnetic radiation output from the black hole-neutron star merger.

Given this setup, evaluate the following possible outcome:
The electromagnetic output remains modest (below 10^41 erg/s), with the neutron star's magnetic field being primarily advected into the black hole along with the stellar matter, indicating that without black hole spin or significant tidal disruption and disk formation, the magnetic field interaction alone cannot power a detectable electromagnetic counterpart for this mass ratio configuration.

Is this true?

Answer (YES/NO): NO